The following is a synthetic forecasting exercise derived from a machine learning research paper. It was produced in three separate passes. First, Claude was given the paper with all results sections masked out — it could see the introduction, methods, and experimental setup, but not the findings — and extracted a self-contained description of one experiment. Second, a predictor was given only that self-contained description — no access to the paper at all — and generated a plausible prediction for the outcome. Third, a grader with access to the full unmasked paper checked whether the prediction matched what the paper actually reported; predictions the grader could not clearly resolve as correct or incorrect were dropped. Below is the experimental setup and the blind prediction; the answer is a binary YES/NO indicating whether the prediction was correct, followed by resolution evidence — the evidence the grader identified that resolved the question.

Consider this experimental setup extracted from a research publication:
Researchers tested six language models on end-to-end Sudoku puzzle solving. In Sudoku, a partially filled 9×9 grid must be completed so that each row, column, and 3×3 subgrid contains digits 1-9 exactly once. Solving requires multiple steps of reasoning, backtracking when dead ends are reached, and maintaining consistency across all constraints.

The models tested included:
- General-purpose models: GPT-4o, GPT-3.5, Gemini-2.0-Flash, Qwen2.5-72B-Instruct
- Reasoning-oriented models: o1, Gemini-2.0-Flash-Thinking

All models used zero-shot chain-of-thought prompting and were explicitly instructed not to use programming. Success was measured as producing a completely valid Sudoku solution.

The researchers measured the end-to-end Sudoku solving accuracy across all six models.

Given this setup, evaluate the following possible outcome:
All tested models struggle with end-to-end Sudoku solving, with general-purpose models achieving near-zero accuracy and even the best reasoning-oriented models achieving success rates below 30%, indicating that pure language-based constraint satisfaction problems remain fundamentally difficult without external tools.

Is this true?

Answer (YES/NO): YES